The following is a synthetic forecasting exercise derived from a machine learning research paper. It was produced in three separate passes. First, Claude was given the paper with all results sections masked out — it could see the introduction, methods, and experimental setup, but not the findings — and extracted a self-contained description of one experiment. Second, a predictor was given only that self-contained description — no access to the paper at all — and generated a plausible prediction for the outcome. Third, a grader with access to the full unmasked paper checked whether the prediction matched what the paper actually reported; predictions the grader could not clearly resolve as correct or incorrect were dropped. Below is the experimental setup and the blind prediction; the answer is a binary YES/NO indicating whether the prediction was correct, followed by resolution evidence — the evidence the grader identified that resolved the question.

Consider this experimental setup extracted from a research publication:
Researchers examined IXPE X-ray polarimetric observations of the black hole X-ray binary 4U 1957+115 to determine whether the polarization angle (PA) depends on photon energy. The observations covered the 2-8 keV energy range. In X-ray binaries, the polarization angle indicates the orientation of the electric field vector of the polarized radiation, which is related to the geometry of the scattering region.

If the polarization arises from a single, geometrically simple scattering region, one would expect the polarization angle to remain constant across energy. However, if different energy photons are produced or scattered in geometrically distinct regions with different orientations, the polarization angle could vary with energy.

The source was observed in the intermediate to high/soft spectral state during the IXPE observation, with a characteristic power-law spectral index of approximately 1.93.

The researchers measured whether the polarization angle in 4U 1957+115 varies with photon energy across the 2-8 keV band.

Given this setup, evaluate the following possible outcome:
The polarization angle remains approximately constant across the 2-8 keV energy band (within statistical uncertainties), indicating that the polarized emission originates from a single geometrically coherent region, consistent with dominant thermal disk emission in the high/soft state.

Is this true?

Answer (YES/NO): YES